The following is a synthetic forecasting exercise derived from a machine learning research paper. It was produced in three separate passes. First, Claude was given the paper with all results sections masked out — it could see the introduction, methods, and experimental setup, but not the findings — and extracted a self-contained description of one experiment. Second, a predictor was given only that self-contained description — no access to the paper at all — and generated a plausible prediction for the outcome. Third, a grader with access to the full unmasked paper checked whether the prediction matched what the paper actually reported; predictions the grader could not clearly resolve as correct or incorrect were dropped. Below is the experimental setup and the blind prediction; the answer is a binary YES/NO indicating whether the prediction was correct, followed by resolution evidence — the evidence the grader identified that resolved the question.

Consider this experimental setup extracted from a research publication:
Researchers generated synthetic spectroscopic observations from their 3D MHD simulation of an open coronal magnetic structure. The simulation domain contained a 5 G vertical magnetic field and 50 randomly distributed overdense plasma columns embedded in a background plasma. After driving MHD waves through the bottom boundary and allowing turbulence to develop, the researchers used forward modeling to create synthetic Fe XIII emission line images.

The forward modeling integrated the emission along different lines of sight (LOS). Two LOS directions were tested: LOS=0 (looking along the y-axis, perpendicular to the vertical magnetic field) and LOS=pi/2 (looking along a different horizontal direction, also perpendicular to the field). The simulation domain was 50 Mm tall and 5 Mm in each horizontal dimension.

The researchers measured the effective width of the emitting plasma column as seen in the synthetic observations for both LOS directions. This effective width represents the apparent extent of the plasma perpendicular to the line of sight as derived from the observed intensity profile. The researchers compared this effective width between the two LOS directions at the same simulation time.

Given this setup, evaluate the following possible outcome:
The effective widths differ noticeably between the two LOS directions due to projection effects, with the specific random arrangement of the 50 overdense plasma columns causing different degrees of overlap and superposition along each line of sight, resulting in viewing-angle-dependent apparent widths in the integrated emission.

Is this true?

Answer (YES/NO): NO